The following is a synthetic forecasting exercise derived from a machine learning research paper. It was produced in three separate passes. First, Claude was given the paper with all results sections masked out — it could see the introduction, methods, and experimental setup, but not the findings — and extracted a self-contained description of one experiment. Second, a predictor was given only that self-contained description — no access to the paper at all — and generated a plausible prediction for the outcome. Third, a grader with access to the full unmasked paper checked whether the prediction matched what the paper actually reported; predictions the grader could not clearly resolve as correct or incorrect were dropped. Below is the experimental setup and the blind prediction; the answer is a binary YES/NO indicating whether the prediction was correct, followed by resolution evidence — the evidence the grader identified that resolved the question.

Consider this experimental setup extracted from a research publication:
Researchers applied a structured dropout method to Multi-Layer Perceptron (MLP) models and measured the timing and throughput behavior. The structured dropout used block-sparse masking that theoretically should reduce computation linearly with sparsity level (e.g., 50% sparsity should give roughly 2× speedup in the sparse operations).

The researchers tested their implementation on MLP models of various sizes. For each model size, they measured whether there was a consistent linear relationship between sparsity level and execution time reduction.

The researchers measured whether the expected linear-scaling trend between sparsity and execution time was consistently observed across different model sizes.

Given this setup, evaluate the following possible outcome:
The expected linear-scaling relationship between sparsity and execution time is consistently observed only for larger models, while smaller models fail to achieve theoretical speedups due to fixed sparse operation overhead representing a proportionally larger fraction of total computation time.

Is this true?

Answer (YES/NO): NO